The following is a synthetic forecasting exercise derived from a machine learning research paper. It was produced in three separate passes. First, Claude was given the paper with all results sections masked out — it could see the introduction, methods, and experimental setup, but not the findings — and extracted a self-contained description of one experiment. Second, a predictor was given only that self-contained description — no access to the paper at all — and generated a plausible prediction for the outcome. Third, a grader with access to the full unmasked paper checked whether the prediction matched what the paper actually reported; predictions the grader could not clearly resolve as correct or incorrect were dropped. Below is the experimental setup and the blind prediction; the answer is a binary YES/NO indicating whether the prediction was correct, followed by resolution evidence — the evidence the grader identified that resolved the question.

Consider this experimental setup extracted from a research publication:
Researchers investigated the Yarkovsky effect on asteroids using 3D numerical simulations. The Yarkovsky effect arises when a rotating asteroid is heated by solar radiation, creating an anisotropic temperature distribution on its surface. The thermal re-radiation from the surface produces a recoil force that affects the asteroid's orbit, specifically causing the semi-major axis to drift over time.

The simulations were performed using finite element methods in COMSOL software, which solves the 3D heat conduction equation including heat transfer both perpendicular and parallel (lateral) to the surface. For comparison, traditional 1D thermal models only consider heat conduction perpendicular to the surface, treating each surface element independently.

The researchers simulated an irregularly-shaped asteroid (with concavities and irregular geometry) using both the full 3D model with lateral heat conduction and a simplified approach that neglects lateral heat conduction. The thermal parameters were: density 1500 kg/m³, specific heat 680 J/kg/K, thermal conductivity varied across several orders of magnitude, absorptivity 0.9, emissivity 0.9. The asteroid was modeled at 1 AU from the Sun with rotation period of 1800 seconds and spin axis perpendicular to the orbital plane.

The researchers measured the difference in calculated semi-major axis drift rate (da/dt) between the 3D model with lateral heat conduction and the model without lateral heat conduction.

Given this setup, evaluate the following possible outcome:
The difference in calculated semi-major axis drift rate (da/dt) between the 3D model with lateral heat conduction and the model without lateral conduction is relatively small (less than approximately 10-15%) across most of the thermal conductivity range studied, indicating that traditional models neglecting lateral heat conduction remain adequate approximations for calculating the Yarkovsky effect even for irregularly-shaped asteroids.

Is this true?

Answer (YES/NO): YES